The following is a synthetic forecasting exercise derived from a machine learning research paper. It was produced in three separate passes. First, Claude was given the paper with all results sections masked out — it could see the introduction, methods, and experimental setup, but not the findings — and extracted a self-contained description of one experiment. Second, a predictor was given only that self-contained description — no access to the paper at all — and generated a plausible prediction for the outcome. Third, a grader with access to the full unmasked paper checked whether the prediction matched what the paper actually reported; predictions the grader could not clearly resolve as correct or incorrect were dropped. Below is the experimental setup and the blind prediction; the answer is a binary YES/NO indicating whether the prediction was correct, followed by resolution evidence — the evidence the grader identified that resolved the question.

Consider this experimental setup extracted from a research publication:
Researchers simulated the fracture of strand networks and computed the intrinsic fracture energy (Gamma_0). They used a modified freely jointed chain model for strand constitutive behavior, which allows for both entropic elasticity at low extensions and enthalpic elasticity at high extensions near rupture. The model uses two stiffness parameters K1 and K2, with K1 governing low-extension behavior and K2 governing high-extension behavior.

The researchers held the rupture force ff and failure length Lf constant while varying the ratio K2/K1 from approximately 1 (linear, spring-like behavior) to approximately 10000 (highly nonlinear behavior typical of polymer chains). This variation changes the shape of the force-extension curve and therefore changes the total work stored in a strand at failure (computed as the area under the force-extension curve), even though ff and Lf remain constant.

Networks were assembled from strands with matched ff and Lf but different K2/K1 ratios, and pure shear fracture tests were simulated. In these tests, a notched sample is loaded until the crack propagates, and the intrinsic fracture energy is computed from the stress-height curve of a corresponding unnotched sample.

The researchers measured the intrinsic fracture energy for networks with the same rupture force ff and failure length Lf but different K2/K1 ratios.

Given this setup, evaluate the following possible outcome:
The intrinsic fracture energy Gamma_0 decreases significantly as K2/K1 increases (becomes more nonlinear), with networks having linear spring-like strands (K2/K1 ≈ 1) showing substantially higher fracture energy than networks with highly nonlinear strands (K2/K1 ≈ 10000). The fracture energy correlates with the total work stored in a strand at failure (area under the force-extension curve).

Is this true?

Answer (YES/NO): NO